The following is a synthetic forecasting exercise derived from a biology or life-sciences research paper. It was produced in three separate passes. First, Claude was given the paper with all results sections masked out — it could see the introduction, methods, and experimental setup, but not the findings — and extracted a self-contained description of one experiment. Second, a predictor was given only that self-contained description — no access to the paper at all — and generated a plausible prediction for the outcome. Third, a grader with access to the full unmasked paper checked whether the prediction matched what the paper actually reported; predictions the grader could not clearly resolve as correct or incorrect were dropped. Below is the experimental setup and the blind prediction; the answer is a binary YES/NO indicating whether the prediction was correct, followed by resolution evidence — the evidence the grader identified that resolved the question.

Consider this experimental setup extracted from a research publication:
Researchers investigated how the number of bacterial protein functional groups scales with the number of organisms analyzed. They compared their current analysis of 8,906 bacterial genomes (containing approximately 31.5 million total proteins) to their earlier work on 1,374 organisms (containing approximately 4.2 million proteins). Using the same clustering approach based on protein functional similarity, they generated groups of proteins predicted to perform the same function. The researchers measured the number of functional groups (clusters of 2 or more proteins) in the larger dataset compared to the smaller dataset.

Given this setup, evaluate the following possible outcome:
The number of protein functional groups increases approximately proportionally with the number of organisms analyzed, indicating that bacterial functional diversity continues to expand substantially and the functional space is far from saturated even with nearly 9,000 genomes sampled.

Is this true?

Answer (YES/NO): NO